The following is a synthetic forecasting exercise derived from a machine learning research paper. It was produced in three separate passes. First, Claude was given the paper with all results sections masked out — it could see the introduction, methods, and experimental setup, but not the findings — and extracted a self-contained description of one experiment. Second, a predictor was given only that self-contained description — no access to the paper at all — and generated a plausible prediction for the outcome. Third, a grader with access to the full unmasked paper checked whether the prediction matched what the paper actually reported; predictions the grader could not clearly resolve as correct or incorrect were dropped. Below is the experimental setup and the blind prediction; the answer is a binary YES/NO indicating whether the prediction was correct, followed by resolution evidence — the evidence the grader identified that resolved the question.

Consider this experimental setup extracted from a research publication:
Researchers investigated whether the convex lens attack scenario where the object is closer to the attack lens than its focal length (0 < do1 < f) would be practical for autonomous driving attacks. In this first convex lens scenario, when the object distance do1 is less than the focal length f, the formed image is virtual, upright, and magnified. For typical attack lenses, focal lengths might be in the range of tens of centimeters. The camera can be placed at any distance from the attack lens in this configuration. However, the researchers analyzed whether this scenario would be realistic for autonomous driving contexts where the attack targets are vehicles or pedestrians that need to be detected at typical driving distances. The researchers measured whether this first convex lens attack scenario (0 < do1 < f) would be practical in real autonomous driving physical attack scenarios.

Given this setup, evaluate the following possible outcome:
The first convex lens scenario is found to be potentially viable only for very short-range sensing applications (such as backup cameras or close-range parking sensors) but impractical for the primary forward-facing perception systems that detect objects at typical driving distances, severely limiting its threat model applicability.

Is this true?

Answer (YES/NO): NO